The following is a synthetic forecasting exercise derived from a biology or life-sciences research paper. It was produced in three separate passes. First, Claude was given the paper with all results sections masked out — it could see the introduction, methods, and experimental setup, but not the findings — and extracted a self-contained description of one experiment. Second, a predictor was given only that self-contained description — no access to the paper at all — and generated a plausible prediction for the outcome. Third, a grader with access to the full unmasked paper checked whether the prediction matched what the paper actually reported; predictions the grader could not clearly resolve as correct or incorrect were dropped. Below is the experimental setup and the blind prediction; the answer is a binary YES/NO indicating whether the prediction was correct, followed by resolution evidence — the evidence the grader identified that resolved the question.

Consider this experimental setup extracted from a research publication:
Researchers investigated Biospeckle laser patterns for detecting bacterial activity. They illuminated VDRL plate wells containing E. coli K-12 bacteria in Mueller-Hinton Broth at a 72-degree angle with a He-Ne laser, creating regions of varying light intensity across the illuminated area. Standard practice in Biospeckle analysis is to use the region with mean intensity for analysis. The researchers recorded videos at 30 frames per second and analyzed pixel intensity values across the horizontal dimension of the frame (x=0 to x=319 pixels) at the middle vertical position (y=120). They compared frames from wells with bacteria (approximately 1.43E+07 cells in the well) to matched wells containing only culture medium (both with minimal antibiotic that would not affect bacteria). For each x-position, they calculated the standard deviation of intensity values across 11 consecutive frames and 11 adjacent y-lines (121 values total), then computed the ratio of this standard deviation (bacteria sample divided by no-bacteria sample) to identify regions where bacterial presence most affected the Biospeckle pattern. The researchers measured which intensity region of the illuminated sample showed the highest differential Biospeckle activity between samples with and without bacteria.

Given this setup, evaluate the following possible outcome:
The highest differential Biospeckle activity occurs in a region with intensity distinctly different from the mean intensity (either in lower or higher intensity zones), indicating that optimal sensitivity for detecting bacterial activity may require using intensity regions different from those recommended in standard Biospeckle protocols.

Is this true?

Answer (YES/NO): YES